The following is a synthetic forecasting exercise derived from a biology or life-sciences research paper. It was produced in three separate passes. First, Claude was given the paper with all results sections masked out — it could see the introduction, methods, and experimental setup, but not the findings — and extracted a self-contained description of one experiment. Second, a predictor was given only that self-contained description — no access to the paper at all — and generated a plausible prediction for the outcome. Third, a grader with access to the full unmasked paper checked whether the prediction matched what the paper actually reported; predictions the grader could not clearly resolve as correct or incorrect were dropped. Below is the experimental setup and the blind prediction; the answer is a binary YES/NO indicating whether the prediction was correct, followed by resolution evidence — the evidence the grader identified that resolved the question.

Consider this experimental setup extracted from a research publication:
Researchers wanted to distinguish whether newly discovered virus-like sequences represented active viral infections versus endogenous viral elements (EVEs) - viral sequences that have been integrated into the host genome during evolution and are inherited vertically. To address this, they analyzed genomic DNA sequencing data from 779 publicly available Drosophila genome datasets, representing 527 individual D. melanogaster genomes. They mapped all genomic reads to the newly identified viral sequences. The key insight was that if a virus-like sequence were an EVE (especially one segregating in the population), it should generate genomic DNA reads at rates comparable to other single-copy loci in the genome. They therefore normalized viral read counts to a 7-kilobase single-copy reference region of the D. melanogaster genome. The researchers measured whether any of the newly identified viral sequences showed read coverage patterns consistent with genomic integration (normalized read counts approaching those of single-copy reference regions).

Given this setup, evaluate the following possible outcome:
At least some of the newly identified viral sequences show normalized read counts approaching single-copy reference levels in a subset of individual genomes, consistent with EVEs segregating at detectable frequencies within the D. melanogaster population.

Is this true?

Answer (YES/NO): NO